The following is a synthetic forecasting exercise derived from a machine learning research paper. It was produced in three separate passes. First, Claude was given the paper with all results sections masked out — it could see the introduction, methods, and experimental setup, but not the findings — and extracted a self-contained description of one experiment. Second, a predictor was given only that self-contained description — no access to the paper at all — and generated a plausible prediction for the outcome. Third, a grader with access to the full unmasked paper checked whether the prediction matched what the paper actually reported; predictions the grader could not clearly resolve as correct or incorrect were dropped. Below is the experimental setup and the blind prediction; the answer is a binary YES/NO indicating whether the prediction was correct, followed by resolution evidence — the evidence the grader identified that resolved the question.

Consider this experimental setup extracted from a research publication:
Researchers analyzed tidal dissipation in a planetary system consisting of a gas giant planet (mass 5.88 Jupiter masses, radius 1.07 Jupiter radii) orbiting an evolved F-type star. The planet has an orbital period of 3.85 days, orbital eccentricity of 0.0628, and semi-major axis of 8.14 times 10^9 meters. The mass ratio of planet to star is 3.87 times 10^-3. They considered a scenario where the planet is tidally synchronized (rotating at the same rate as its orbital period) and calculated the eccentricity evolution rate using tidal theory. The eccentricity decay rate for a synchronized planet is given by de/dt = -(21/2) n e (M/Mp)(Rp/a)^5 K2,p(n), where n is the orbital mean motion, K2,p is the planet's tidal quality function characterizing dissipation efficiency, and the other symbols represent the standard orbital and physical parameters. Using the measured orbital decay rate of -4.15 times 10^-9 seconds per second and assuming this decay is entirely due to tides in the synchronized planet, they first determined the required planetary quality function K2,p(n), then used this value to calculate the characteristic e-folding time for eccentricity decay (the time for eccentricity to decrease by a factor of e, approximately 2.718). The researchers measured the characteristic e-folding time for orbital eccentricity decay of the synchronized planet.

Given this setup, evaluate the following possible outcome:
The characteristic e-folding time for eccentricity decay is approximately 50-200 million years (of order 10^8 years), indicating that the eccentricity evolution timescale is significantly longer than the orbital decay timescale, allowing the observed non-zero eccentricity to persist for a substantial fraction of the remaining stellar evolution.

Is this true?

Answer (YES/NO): NO